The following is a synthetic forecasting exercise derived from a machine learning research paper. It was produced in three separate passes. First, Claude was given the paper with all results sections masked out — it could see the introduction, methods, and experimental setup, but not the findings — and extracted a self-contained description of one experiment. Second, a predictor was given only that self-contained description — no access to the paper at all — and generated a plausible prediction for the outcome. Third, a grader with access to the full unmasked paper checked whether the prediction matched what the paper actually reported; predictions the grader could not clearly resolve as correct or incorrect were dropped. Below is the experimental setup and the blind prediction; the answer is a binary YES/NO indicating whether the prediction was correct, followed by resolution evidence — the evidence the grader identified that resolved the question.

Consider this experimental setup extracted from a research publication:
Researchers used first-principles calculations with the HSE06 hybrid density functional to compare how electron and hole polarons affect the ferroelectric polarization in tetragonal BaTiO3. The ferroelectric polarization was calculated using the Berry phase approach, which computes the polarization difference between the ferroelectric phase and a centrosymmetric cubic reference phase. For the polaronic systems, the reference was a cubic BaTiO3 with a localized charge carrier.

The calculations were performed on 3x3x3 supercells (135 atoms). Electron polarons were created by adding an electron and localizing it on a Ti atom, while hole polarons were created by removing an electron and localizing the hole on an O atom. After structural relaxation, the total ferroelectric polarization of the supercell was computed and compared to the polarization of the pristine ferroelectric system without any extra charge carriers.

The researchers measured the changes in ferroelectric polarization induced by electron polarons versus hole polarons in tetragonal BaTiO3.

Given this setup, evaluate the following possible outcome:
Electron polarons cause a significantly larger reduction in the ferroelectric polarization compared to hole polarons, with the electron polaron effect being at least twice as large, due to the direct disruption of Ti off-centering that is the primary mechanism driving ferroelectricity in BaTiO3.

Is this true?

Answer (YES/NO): NO